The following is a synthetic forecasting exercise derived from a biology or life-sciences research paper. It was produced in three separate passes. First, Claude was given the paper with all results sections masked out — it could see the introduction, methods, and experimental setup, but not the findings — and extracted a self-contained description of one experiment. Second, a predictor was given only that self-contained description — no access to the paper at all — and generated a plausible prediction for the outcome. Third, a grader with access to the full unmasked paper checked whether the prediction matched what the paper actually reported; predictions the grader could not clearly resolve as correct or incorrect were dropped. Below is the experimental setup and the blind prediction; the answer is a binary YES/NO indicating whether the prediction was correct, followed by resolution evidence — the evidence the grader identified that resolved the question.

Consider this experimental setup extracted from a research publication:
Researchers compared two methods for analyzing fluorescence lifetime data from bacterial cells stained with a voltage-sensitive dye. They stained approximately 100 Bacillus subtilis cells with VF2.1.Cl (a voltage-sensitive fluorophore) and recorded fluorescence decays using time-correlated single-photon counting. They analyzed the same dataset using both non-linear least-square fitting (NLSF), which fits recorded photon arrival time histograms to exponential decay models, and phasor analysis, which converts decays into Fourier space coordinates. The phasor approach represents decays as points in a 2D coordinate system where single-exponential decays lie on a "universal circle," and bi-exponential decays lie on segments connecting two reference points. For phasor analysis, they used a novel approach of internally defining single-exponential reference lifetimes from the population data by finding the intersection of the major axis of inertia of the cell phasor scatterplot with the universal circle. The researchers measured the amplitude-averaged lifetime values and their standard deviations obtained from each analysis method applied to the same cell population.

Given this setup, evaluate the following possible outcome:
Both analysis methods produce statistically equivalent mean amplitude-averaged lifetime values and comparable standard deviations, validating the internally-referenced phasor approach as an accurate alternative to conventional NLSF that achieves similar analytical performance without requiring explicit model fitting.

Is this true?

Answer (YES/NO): NO